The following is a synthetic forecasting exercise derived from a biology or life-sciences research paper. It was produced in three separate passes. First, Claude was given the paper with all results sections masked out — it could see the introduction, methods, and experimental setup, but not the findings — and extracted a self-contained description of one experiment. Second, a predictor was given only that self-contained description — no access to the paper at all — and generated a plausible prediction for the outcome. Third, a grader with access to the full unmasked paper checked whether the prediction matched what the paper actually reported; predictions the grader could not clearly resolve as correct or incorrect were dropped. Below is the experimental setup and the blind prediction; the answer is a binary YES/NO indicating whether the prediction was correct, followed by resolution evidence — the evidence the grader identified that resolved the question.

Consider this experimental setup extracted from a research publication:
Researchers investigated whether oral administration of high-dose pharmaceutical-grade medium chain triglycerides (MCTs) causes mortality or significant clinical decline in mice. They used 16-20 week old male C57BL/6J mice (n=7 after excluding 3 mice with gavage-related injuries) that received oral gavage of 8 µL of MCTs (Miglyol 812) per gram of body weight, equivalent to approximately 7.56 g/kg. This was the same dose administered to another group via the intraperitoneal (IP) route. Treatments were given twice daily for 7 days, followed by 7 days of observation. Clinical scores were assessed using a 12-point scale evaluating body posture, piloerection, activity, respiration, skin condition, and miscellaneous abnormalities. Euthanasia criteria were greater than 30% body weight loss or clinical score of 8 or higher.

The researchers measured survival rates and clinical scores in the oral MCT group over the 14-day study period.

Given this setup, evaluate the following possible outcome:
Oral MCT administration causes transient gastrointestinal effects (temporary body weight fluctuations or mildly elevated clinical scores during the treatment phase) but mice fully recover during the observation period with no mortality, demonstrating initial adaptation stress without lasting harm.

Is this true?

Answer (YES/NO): YES